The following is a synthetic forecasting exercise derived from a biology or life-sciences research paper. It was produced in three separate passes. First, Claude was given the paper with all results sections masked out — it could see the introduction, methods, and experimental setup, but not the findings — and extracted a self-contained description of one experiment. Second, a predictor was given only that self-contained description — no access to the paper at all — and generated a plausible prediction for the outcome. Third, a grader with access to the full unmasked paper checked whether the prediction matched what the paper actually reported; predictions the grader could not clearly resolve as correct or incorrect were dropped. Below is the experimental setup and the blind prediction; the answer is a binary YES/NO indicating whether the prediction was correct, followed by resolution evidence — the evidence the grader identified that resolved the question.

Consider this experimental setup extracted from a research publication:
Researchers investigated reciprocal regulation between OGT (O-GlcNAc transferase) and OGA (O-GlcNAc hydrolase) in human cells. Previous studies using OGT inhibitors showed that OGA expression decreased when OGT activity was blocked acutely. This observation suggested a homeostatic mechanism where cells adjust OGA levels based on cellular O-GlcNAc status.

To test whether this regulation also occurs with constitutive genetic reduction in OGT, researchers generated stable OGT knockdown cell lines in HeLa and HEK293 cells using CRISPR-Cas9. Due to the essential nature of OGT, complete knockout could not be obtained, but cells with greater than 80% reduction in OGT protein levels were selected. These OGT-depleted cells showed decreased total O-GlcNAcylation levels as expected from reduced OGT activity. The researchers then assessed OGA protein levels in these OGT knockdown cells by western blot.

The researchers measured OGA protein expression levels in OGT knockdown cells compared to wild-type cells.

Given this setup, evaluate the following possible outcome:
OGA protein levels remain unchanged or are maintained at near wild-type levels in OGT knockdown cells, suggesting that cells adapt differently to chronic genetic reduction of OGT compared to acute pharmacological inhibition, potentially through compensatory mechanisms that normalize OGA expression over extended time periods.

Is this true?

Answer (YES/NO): NO